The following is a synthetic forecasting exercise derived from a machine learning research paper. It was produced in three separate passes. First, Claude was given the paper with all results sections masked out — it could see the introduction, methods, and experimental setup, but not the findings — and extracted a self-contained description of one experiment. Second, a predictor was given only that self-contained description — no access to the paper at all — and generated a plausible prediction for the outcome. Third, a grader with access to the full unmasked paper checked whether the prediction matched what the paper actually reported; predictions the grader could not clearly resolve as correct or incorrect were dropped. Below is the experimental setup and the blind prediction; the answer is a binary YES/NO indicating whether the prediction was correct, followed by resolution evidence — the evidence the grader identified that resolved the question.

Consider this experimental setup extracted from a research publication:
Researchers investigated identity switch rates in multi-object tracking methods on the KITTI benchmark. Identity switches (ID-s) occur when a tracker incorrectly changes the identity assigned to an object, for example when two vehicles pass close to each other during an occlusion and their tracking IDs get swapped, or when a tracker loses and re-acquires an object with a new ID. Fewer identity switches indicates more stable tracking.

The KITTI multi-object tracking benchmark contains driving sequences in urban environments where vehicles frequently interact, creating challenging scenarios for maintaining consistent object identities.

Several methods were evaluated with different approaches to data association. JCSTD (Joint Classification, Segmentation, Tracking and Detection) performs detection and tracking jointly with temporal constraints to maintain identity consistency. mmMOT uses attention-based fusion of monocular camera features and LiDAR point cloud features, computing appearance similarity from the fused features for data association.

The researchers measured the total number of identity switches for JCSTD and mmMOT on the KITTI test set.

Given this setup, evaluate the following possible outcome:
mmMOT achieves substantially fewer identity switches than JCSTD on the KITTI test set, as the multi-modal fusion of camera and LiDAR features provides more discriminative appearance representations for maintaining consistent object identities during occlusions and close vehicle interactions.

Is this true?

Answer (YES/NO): NO